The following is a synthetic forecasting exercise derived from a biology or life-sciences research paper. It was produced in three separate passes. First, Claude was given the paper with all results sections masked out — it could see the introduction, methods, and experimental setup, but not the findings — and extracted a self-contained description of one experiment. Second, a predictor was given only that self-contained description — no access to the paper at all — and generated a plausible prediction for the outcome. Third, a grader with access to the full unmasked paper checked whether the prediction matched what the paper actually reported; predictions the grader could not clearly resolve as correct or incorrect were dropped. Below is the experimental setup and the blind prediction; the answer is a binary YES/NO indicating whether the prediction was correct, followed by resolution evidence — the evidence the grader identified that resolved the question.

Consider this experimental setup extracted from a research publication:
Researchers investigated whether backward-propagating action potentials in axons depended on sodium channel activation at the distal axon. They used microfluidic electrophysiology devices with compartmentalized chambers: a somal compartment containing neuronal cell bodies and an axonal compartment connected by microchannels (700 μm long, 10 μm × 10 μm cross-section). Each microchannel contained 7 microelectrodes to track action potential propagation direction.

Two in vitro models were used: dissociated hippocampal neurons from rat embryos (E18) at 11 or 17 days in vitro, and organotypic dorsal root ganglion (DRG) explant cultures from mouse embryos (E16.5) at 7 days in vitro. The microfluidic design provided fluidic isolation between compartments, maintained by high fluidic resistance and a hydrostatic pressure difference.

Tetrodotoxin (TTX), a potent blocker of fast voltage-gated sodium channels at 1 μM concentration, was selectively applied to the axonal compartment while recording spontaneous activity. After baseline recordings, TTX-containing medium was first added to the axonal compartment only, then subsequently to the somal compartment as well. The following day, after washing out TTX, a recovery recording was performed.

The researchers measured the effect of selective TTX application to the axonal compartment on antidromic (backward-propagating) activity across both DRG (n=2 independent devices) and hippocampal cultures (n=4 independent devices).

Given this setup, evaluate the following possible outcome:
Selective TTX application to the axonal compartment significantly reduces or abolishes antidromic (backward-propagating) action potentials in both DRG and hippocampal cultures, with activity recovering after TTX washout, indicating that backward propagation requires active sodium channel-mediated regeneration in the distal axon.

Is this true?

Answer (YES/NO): YES